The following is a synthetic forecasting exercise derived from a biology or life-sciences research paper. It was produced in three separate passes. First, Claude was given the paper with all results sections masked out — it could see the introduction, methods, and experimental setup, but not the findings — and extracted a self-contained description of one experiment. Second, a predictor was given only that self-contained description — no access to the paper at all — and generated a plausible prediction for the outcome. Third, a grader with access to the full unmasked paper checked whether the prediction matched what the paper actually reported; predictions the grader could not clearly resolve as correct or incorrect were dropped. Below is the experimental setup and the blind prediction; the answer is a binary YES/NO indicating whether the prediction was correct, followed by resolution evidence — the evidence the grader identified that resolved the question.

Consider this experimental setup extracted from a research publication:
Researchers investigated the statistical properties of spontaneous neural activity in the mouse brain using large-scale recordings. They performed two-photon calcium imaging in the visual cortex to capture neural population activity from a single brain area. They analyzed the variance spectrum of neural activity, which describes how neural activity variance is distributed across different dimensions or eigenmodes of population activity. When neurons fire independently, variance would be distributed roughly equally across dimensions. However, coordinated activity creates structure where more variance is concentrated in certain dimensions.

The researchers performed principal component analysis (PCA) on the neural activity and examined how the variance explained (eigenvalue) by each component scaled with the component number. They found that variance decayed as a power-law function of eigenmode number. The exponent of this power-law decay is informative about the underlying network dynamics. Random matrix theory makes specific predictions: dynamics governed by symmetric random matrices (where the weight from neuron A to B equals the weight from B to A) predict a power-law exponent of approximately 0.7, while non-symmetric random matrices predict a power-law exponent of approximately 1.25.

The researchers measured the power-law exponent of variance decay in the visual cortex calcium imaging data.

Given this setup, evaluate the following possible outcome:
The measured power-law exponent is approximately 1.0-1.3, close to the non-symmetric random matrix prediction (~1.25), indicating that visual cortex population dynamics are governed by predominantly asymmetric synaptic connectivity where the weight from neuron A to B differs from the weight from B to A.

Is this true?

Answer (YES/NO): NO